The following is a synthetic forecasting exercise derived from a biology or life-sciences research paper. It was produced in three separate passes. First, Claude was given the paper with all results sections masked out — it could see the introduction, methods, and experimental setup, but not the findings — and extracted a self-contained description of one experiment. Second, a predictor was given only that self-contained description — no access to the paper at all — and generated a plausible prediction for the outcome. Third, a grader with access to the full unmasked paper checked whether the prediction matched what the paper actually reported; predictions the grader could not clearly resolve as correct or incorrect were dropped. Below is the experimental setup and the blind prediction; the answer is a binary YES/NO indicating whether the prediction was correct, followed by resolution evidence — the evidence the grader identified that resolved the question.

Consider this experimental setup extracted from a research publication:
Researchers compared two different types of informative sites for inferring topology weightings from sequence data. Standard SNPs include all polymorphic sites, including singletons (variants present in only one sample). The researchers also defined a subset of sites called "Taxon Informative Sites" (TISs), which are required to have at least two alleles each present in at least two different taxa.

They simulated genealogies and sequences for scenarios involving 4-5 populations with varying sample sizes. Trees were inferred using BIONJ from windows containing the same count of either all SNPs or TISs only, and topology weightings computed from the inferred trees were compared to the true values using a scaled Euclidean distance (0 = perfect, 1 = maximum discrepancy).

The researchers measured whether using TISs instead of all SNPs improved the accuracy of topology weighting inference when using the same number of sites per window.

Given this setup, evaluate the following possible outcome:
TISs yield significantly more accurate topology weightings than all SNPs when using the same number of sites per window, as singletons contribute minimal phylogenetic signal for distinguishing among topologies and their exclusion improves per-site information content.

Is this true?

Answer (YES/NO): NO